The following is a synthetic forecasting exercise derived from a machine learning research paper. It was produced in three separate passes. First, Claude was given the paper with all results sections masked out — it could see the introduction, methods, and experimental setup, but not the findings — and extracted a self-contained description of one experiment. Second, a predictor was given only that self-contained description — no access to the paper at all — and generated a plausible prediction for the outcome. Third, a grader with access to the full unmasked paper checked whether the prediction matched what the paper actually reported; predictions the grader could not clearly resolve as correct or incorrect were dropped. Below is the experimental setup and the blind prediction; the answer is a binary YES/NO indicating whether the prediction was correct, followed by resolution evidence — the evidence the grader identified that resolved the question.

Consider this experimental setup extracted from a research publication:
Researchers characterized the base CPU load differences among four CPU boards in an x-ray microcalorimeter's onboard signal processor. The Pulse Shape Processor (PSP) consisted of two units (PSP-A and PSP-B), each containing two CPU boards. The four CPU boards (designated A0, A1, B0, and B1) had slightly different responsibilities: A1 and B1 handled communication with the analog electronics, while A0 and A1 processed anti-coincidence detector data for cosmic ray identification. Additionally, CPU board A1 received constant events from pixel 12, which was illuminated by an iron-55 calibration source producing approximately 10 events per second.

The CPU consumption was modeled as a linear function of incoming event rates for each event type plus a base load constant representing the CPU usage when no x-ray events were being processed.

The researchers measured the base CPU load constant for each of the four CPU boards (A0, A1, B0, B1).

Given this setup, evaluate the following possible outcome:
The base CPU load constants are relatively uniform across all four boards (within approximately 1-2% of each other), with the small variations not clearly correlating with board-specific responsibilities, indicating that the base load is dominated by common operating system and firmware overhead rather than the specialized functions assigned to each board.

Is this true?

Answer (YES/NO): YES